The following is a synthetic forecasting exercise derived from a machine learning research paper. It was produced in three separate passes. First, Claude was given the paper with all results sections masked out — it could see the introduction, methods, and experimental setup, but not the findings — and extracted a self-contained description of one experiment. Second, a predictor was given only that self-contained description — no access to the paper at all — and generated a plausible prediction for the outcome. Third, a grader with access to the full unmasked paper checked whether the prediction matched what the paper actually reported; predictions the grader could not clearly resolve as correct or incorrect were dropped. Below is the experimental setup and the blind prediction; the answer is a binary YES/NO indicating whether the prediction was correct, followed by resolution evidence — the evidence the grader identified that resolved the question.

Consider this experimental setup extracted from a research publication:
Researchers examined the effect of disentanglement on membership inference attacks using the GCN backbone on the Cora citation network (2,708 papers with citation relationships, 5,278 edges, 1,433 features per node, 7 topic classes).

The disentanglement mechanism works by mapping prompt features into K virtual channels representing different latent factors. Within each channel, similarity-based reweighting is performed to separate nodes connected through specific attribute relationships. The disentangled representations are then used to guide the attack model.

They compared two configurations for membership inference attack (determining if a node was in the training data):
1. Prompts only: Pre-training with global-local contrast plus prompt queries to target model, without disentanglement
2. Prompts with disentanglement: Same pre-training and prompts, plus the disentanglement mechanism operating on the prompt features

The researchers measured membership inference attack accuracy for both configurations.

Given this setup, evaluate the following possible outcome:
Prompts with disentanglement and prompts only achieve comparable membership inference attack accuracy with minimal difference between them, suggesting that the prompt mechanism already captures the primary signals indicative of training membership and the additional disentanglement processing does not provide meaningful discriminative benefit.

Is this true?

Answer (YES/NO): YES